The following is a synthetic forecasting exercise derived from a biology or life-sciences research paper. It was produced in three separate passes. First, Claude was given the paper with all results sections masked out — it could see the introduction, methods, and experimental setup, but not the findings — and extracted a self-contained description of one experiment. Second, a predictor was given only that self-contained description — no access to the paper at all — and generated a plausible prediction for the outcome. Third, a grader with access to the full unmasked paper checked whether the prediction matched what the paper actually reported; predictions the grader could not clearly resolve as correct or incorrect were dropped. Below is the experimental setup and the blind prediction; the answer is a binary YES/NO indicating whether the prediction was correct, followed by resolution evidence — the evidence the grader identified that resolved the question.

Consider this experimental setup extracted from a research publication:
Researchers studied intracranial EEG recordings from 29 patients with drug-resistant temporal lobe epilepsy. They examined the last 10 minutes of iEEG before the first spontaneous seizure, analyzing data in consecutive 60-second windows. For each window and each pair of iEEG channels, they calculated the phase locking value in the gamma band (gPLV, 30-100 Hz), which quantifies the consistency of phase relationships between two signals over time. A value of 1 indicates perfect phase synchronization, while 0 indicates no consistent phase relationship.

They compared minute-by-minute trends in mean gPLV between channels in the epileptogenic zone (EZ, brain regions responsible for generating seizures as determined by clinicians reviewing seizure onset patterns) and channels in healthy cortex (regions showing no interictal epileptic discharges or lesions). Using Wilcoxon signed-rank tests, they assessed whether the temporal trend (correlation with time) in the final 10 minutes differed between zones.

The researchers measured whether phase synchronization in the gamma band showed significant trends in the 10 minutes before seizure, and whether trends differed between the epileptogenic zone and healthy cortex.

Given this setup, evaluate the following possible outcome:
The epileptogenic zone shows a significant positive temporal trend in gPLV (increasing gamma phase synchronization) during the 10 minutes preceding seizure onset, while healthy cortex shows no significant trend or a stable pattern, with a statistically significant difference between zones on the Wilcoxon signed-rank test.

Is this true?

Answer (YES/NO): NO